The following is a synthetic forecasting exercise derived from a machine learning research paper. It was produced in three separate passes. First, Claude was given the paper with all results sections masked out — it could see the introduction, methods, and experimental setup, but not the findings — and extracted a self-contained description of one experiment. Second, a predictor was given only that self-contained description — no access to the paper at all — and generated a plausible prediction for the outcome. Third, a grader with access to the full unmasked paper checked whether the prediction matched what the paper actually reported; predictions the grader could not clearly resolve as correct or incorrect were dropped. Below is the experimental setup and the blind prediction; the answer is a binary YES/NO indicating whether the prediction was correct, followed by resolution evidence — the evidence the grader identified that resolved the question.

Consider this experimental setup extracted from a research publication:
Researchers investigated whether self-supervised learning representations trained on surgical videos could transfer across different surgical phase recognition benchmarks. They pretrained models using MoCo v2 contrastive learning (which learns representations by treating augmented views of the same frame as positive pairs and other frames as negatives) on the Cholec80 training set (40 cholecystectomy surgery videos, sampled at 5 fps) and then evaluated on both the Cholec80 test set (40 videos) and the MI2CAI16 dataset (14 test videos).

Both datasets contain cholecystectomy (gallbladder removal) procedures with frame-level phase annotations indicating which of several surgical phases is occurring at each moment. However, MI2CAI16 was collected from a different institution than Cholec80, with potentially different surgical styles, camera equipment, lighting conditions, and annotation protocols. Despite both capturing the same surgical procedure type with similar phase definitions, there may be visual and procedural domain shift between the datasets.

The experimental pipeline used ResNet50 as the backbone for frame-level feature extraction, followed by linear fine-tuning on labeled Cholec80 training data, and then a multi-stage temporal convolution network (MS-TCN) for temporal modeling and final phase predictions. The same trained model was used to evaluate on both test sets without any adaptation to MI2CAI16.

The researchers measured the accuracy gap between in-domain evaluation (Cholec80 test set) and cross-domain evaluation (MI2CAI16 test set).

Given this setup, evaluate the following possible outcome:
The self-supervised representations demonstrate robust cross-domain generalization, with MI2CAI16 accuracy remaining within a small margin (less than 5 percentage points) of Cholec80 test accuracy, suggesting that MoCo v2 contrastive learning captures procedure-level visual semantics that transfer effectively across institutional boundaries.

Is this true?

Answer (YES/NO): NO